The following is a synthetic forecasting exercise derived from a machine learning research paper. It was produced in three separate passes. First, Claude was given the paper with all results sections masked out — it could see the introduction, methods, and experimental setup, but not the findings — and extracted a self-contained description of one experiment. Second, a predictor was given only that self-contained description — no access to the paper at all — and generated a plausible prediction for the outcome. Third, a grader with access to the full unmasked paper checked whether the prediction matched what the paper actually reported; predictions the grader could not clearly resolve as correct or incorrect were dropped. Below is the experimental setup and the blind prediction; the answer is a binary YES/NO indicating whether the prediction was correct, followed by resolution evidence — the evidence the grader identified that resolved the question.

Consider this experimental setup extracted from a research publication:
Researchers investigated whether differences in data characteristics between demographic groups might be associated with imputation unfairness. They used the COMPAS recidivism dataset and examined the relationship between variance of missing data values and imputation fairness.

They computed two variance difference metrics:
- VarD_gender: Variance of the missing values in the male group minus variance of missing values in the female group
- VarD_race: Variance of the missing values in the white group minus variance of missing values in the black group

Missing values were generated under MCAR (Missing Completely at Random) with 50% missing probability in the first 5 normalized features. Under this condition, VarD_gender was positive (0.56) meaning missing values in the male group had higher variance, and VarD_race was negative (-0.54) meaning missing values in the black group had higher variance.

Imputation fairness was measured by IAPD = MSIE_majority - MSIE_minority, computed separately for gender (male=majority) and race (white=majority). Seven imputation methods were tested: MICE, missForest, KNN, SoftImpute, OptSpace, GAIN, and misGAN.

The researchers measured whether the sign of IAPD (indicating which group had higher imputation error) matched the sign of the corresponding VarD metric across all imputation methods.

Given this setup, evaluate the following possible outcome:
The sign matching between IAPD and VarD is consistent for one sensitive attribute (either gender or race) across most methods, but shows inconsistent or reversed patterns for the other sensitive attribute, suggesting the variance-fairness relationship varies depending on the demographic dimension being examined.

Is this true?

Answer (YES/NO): NO